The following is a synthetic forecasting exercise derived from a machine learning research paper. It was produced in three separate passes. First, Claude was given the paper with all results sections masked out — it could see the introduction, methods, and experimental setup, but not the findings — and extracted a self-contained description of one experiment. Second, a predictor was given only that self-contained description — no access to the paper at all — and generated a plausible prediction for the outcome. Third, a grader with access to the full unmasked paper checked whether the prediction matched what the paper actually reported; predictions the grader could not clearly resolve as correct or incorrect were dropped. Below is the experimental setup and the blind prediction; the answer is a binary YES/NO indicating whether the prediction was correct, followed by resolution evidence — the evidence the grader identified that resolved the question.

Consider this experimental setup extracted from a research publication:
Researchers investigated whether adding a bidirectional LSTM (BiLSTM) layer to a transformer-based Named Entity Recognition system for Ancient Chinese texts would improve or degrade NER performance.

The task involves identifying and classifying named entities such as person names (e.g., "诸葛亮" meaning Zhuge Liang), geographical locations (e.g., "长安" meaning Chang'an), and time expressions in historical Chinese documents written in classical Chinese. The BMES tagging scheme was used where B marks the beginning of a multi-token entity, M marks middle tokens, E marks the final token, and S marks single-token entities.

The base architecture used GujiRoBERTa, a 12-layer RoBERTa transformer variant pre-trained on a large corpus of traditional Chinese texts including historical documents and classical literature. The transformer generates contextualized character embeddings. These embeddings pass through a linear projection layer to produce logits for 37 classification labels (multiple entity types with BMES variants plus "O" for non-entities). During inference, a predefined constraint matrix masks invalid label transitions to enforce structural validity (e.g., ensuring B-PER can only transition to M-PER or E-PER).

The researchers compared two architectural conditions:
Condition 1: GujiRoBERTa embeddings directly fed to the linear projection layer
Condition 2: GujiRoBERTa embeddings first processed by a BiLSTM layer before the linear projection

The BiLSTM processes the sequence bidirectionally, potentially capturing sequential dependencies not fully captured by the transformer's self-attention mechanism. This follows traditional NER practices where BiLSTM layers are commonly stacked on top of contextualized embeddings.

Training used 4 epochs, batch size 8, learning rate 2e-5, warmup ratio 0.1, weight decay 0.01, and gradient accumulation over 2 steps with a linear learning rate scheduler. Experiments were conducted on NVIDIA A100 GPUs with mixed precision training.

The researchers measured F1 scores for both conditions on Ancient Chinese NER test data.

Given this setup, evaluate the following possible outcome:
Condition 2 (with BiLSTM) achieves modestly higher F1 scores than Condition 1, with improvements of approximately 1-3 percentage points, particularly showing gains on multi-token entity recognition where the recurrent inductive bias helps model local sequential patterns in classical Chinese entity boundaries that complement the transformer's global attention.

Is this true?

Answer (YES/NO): NO